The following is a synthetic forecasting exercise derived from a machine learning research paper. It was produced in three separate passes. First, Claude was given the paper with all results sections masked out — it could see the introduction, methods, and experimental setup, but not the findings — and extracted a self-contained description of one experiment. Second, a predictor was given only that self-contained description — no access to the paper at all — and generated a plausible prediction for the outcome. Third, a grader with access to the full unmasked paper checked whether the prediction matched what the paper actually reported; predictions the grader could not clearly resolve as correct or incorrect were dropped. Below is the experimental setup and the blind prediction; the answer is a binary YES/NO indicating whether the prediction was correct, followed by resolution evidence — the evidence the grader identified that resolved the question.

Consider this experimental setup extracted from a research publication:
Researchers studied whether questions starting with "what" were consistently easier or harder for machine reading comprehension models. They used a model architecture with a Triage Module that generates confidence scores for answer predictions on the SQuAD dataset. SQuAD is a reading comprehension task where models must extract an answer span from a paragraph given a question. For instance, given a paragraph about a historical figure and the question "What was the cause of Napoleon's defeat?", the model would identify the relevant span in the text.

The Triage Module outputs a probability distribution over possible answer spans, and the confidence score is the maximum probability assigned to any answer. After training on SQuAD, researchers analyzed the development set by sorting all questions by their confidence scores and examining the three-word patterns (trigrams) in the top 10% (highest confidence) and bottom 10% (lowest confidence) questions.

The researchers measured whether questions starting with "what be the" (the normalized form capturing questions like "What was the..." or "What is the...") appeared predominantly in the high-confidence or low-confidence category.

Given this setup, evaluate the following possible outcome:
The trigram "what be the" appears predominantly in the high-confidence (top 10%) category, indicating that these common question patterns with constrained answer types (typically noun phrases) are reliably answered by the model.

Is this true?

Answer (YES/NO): NO